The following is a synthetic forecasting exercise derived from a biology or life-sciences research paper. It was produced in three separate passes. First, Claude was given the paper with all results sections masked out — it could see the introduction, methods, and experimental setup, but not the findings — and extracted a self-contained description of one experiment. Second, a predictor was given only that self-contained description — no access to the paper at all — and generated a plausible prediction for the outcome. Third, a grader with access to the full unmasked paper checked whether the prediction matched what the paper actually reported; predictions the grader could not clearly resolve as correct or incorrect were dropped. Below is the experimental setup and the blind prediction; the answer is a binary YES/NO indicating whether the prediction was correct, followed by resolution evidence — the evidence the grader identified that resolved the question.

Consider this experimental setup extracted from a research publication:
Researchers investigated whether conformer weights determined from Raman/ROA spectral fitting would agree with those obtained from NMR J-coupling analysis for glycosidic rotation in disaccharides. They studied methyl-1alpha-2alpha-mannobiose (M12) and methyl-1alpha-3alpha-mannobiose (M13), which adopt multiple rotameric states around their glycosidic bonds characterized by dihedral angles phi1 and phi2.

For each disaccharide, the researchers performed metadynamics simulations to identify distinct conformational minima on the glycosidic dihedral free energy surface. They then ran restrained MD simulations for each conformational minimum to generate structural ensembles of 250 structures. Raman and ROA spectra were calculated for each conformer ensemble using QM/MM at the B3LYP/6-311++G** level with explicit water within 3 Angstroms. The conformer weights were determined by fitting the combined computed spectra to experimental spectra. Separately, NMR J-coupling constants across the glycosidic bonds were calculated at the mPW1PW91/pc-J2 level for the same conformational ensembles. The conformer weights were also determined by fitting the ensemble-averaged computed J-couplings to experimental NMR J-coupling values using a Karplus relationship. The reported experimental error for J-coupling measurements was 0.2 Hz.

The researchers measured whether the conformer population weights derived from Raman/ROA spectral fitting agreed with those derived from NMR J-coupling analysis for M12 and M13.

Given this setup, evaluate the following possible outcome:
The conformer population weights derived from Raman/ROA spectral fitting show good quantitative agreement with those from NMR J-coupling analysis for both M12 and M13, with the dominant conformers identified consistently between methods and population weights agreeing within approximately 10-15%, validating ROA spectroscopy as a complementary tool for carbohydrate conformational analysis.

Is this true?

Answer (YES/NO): NO